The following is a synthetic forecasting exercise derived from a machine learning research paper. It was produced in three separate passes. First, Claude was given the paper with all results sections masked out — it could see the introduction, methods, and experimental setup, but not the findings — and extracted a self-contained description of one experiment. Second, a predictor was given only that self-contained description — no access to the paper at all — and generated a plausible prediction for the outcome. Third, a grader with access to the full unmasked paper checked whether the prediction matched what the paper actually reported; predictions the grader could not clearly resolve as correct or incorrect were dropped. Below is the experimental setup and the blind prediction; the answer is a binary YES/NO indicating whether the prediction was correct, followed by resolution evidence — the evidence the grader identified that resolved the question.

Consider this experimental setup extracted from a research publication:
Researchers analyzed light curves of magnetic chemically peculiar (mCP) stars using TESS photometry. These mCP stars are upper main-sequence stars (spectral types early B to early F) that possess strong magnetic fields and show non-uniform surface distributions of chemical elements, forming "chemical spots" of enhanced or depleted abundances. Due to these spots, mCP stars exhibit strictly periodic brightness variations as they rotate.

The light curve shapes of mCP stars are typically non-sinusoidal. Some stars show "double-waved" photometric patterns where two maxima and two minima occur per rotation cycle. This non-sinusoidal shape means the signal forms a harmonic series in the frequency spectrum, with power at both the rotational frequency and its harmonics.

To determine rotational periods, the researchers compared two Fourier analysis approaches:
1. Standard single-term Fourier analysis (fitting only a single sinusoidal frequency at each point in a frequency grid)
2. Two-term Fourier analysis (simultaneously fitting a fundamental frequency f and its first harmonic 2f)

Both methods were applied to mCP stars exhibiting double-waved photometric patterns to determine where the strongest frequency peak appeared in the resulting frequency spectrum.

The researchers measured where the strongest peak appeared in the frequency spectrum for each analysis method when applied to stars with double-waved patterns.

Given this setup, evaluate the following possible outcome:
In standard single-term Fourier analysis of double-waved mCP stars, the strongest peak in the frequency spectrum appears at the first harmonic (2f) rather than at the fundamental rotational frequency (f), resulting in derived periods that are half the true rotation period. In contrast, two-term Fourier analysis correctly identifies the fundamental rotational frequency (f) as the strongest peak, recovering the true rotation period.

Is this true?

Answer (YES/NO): YES